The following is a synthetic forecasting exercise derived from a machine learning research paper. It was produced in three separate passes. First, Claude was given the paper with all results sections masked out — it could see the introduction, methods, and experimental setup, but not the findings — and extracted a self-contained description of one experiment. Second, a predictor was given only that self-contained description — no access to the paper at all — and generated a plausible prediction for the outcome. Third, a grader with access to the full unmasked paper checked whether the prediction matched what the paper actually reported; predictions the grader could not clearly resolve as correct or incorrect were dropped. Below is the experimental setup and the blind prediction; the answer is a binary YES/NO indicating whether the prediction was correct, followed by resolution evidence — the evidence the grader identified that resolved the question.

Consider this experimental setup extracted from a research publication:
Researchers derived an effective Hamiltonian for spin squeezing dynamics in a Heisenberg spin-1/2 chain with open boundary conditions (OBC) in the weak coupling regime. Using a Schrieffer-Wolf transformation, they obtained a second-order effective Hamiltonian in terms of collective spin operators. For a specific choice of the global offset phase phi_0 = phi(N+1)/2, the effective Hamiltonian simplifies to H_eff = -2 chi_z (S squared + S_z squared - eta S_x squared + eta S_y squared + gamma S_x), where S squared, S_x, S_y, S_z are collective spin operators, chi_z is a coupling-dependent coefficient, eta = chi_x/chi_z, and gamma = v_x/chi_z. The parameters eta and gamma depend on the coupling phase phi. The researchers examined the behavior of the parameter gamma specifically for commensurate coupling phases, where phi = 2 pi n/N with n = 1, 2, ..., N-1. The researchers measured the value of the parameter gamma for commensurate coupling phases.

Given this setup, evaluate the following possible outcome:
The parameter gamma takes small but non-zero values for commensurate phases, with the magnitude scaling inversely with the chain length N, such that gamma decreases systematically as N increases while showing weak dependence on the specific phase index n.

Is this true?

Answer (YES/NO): NO